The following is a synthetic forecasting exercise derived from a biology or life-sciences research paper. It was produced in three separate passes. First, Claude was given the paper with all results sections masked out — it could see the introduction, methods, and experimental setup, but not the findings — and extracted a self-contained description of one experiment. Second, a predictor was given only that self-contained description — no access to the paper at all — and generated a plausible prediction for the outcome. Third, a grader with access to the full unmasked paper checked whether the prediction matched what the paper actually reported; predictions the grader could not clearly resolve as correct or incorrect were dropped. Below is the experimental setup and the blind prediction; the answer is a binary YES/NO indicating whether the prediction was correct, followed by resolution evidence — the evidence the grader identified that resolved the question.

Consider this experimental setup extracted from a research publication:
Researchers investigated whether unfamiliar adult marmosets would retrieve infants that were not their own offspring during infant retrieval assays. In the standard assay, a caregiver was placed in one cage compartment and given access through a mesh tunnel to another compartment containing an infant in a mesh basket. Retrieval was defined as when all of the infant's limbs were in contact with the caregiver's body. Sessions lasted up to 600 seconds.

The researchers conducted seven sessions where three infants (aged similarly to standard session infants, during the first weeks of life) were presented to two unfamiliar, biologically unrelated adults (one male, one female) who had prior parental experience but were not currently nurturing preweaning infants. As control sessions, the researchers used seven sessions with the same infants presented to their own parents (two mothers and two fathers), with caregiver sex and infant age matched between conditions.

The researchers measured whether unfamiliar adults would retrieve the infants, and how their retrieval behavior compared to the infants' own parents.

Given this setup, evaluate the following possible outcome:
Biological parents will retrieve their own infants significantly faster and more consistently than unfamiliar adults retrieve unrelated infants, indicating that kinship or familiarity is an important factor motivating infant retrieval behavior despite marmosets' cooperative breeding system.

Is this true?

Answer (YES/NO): NO